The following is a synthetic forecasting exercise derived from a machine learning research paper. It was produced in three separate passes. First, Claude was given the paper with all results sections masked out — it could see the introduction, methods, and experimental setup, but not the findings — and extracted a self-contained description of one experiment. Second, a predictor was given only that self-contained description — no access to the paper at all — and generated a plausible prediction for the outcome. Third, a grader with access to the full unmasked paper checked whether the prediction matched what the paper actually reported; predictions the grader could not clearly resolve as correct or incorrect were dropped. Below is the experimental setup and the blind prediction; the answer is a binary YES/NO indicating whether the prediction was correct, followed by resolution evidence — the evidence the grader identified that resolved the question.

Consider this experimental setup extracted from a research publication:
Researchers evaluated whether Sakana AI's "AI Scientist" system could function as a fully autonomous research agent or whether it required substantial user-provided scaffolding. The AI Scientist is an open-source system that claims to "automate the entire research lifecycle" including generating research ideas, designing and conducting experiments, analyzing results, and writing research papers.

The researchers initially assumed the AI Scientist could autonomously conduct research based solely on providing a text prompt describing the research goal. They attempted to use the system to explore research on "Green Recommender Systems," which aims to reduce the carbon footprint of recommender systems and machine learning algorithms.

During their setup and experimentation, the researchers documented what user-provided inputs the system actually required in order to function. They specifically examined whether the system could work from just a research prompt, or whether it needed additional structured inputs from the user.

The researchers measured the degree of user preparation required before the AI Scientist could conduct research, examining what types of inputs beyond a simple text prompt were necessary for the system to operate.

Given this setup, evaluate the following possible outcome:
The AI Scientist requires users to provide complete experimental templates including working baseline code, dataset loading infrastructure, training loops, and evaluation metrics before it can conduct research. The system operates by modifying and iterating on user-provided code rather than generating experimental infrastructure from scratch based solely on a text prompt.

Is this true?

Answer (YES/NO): YES